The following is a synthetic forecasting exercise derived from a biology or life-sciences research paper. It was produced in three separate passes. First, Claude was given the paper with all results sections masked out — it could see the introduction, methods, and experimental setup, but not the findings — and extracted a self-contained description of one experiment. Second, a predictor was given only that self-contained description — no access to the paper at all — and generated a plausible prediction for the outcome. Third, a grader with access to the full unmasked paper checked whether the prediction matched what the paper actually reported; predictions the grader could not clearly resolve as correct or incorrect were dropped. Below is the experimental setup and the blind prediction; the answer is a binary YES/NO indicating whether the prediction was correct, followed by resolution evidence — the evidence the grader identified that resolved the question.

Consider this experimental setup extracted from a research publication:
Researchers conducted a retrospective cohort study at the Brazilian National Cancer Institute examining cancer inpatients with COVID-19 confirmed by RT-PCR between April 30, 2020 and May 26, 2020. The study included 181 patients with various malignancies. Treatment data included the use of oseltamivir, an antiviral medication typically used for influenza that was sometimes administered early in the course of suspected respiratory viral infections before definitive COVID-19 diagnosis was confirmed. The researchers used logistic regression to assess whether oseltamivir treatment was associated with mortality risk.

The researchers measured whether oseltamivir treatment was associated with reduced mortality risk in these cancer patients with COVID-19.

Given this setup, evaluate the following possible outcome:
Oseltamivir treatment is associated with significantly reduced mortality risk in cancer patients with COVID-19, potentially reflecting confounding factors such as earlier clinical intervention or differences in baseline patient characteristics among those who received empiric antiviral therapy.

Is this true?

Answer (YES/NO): NO